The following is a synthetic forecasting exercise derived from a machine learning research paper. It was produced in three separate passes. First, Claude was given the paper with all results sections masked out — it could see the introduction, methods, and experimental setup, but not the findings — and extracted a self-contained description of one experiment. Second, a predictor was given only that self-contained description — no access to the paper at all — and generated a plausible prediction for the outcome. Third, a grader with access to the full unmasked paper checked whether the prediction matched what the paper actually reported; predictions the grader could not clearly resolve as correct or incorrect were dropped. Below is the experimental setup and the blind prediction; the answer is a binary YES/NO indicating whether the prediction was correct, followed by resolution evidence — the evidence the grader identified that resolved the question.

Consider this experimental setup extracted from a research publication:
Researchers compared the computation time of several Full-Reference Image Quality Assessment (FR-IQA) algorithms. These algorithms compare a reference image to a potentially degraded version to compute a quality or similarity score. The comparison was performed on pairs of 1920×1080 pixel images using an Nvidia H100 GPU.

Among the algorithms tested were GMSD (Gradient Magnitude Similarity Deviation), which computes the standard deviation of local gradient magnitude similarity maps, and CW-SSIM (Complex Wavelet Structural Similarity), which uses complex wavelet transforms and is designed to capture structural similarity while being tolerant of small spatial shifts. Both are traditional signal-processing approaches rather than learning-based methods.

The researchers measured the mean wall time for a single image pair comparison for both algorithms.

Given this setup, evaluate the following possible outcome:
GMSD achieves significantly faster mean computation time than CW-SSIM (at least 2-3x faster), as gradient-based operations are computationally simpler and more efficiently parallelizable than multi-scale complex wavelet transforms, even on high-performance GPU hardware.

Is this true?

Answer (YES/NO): YES